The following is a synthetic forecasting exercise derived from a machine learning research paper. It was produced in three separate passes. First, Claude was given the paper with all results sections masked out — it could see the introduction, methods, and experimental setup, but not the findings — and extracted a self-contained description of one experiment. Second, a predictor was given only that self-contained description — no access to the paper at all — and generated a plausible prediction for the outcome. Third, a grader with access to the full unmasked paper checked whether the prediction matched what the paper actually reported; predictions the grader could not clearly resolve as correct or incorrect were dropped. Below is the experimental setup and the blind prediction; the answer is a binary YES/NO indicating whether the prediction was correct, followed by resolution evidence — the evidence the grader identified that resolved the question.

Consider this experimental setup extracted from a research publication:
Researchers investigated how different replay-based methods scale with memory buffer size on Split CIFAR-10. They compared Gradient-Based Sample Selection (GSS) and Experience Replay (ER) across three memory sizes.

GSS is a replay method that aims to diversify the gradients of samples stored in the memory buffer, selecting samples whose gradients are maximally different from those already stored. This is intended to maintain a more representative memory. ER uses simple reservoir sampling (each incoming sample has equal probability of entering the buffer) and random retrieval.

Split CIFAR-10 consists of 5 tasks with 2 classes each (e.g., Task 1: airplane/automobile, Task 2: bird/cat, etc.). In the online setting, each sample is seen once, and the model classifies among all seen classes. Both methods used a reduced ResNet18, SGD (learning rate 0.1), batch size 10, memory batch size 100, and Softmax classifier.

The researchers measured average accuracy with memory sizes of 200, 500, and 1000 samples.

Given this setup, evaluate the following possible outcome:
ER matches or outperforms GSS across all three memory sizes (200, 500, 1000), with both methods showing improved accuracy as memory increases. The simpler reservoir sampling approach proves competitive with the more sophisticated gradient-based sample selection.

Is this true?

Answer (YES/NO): NO